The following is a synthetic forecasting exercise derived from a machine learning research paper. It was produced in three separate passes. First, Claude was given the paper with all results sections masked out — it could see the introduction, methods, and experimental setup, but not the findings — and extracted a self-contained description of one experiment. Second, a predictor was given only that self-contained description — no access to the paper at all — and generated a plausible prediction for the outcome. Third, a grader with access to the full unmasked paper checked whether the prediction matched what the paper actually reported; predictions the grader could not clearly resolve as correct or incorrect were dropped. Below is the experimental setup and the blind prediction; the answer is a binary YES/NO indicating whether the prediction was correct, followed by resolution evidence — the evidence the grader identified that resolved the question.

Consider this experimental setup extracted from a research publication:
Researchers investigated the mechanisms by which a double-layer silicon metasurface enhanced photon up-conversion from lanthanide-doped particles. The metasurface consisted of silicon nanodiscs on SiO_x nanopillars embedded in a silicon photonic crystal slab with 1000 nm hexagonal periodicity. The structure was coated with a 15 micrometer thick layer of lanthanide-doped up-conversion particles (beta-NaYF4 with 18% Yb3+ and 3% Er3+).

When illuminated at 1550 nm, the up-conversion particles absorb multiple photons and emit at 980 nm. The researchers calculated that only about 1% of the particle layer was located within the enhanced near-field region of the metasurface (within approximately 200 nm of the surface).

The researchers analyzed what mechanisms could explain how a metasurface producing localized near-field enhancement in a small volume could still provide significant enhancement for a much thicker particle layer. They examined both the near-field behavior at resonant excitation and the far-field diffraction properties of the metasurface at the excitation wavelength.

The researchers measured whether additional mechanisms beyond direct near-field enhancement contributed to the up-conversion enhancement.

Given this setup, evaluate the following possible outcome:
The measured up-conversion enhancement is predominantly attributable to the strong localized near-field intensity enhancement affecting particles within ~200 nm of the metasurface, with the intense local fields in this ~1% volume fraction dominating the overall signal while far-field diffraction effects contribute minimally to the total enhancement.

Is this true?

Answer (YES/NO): NO